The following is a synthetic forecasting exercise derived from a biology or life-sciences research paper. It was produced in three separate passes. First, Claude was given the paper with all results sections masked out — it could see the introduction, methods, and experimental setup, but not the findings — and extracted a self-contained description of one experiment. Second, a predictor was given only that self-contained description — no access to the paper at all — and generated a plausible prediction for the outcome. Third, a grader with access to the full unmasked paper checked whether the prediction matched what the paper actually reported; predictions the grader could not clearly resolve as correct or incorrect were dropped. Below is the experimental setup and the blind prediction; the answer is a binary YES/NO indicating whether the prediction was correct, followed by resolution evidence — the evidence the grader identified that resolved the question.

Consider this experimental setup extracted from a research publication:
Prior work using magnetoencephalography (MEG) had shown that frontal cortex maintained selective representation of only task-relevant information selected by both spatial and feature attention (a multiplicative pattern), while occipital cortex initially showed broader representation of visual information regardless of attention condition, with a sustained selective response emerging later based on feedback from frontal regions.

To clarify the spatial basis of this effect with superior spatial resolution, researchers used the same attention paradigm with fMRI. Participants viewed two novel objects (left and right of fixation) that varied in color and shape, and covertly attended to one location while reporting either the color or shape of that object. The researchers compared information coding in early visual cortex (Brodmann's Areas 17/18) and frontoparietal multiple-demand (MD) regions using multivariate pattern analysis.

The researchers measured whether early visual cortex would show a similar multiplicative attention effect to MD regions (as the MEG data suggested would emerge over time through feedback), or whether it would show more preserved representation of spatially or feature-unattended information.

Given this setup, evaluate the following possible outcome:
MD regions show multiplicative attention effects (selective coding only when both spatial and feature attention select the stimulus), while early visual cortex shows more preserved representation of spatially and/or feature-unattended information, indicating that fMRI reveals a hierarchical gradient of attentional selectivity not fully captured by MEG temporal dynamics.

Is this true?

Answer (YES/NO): NO